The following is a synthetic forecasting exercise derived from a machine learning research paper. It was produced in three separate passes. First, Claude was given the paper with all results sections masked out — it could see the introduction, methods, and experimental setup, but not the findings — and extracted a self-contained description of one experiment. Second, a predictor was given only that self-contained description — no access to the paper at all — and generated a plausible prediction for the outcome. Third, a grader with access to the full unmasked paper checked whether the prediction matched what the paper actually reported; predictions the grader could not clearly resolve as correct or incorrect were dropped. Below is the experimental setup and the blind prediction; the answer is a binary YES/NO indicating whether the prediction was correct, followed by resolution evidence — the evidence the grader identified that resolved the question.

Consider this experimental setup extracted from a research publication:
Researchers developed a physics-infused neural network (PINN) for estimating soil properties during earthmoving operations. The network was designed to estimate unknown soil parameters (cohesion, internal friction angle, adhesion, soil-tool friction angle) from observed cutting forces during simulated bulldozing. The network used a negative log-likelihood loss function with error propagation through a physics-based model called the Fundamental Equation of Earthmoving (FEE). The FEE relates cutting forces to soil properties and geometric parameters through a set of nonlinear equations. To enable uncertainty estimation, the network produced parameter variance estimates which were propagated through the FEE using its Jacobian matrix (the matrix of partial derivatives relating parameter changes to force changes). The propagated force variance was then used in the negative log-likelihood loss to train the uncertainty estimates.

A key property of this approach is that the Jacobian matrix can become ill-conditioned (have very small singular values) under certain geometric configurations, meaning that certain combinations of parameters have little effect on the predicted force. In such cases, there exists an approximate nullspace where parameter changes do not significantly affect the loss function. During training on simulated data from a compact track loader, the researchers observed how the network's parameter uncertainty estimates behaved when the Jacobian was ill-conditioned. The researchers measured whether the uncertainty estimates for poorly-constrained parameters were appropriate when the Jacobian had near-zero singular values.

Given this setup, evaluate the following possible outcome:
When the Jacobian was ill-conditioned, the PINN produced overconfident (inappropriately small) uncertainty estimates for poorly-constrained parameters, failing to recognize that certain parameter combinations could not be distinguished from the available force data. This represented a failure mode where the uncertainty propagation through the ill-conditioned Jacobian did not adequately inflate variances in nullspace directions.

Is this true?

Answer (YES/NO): YES